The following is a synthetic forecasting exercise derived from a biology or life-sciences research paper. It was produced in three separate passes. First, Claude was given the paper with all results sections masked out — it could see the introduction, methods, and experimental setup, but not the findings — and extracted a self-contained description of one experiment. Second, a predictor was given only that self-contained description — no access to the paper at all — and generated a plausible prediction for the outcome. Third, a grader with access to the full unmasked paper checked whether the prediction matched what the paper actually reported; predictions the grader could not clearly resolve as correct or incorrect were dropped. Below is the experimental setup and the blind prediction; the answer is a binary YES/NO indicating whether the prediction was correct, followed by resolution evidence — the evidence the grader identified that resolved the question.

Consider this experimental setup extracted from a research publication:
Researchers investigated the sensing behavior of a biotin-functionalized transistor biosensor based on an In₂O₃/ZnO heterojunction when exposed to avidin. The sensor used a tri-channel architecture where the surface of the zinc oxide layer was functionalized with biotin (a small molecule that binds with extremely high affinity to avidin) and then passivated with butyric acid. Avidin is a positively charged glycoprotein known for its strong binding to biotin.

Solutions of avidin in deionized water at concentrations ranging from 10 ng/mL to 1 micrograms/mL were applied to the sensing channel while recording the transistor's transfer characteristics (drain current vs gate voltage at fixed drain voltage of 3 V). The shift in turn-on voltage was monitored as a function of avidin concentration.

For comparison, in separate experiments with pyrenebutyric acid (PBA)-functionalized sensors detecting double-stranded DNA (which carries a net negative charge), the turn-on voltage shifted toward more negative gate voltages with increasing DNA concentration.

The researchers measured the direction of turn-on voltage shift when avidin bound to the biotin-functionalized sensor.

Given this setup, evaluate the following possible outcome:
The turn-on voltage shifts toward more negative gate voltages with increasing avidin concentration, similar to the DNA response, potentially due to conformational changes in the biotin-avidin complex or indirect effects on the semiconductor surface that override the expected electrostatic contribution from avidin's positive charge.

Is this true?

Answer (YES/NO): NO